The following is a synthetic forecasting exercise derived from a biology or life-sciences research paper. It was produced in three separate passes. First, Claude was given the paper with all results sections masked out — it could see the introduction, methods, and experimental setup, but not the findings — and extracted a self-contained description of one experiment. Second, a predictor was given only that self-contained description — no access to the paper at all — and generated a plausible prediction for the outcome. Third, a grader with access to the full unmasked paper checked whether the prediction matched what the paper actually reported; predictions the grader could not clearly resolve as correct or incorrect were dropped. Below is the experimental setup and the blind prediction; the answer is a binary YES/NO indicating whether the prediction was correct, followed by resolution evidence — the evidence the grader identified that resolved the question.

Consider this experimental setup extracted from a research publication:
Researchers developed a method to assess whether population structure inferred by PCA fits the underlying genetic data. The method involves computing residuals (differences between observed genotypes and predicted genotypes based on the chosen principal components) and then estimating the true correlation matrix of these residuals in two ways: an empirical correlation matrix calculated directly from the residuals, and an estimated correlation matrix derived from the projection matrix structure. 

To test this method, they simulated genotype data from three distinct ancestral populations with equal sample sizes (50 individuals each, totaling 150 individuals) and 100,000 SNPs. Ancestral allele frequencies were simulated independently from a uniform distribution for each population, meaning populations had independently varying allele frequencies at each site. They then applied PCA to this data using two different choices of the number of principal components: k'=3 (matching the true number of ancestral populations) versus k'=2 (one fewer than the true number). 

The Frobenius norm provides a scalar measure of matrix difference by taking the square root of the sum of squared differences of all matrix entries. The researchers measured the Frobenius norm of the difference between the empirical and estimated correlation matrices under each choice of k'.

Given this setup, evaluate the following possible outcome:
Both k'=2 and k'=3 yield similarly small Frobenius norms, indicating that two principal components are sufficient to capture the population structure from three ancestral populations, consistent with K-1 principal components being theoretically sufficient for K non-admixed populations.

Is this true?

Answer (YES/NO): NO